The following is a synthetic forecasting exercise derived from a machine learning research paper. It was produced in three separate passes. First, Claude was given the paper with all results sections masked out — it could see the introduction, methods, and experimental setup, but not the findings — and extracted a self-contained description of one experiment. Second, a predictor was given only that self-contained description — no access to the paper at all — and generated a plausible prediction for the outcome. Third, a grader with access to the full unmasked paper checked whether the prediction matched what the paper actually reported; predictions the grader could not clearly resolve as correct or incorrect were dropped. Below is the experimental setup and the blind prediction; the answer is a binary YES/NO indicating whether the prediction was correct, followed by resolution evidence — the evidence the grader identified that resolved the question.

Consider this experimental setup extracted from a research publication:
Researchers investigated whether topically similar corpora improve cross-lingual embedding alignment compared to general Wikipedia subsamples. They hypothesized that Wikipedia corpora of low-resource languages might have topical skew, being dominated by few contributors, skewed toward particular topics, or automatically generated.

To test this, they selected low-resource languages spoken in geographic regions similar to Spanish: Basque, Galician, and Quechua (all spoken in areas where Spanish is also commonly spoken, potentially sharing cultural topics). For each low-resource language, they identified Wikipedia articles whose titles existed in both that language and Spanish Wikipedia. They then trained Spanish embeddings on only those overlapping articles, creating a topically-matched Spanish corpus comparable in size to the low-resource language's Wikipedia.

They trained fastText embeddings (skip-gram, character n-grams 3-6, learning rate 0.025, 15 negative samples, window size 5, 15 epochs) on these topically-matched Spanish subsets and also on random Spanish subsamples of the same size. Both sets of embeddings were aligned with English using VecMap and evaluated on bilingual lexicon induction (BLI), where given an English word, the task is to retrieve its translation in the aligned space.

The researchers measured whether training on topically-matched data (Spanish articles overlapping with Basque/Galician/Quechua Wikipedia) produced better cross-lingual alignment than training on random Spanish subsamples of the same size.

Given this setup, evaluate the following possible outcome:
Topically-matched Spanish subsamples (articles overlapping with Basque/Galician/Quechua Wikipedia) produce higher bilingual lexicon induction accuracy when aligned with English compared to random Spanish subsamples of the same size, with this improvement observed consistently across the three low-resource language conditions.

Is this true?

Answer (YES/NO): NO